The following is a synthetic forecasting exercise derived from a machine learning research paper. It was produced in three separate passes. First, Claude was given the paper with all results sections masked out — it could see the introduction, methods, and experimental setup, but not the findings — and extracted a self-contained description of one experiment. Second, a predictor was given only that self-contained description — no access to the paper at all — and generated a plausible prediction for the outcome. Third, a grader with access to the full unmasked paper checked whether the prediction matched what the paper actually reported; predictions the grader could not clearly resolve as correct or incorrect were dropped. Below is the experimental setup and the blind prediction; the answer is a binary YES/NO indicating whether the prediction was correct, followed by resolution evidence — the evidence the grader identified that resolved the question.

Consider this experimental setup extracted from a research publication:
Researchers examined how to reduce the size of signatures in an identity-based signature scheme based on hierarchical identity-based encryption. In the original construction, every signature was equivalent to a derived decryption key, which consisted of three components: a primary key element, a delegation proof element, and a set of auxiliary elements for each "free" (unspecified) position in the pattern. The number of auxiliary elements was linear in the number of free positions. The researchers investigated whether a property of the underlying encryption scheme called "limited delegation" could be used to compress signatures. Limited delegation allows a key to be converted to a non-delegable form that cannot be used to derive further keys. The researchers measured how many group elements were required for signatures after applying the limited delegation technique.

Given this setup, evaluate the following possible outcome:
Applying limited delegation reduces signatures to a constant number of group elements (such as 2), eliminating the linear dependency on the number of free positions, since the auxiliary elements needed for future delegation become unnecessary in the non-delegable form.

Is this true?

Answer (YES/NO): YES